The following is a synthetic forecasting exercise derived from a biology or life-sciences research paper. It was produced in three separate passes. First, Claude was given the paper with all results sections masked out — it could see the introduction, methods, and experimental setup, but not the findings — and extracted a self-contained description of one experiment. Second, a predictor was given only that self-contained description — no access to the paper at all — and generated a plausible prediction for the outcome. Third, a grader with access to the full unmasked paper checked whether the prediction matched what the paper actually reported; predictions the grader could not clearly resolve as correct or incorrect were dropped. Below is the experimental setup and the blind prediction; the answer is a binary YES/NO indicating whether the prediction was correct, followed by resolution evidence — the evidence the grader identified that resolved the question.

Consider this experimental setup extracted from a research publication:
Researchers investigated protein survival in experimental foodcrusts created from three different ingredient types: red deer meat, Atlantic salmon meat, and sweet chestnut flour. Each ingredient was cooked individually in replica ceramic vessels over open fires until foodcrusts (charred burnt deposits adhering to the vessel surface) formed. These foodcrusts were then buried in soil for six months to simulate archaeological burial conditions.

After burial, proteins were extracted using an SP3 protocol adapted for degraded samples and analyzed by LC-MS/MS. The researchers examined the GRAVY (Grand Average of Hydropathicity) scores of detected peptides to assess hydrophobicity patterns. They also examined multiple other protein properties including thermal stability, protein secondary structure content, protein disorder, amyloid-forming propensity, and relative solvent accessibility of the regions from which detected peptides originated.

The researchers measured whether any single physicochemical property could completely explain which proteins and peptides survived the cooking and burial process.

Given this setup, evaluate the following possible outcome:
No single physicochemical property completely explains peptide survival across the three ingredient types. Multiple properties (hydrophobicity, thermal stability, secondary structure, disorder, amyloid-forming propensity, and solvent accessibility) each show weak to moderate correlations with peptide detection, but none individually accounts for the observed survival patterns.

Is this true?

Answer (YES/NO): NO